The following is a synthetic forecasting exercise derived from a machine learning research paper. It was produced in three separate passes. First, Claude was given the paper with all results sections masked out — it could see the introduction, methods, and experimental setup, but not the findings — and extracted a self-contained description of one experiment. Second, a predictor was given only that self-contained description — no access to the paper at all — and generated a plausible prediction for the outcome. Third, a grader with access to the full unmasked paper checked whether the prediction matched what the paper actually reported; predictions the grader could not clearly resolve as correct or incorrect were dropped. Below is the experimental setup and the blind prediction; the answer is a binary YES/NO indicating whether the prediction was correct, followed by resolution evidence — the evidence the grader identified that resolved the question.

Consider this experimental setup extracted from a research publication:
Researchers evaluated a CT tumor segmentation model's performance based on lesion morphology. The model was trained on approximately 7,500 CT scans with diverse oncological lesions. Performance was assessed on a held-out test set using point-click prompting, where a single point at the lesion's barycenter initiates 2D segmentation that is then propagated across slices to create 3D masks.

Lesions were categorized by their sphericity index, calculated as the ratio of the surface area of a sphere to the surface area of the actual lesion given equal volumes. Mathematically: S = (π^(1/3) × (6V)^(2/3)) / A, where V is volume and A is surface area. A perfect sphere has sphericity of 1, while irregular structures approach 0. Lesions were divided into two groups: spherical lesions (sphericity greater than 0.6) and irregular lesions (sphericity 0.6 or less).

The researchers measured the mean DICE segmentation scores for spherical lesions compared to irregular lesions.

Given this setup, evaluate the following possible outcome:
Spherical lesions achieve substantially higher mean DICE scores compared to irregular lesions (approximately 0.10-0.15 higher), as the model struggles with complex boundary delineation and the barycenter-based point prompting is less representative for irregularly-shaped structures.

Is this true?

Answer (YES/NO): NO